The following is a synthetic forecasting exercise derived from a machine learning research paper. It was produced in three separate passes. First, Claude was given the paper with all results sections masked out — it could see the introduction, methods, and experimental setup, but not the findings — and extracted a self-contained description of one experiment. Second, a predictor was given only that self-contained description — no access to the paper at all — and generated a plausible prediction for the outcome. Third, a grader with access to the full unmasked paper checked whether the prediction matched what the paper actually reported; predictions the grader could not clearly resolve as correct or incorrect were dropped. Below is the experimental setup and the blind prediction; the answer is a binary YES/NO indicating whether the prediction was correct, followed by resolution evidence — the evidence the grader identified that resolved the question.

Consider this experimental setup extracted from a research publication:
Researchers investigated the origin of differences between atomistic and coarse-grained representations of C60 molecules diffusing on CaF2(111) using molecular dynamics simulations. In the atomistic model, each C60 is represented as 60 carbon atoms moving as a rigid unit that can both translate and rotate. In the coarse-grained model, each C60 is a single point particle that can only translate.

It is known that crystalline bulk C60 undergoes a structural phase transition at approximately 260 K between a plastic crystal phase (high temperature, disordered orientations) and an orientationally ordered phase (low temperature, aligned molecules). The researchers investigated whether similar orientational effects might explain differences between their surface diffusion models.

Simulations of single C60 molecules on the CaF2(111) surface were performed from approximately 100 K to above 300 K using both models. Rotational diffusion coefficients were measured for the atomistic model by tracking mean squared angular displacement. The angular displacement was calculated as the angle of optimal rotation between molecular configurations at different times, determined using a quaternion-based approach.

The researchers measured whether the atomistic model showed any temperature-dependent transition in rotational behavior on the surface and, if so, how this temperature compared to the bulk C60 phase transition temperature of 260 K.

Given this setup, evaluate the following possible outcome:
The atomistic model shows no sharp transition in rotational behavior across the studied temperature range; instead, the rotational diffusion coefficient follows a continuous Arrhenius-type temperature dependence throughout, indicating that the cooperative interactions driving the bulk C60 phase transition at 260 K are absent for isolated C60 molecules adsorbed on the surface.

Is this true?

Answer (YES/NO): NO